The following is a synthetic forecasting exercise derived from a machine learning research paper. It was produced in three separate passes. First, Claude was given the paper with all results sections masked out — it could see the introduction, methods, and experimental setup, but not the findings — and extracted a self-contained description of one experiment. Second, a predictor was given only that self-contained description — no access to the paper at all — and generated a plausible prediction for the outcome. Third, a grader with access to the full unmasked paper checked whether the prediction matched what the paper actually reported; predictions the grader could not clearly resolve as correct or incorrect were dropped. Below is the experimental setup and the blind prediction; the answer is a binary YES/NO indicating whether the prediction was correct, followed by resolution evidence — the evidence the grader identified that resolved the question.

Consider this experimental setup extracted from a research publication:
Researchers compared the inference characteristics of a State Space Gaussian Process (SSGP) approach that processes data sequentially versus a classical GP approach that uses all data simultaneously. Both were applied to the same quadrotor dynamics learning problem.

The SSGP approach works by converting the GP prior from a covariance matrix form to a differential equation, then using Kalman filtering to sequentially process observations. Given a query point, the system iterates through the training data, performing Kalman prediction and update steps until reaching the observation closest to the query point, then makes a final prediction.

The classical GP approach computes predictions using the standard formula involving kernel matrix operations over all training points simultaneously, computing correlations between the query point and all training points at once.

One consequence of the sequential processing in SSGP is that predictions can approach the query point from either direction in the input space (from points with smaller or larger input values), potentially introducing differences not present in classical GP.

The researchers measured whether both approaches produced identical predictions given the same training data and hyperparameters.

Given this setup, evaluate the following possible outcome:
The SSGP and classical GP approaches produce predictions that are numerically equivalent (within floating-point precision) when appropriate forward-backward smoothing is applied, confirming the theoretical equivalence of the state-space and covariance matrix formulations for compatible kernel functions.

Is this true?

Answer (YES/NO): NO